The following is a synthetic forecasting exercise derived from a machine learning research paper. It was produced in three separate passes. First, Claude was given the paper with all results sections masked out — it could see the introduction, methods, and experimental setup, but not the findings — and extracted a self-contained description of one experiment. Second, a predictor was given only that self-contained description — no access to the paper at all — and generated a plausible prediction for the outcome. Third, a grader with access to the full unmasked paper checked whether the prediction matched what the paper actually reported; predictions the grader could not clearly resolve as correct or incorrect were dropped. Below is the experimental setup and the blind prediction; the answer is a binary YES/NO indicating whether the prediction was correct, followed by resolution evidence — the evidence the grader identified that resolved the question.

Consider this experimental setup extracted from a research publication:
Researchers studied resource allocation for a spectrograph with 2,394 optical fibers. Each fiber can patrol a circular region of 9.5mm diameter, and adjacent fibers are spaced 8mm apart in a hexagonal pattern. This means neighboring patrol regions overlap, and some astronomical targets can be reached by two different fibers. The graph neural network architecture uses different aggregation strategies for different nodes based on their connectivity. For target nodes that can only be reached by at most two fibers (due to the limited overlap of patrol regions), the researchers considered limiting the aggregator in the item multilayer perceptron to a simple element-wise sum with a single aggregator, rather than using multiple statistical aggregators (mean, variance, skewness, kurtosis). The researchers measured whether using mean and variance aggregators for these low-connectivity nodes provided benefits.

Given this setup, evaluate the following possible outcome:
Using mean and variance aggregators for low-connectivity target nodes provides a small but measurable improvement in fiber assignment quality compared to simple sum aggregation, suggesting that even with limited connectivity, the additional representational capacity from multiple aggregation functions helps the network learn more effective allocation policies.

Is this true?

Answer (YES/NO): NO